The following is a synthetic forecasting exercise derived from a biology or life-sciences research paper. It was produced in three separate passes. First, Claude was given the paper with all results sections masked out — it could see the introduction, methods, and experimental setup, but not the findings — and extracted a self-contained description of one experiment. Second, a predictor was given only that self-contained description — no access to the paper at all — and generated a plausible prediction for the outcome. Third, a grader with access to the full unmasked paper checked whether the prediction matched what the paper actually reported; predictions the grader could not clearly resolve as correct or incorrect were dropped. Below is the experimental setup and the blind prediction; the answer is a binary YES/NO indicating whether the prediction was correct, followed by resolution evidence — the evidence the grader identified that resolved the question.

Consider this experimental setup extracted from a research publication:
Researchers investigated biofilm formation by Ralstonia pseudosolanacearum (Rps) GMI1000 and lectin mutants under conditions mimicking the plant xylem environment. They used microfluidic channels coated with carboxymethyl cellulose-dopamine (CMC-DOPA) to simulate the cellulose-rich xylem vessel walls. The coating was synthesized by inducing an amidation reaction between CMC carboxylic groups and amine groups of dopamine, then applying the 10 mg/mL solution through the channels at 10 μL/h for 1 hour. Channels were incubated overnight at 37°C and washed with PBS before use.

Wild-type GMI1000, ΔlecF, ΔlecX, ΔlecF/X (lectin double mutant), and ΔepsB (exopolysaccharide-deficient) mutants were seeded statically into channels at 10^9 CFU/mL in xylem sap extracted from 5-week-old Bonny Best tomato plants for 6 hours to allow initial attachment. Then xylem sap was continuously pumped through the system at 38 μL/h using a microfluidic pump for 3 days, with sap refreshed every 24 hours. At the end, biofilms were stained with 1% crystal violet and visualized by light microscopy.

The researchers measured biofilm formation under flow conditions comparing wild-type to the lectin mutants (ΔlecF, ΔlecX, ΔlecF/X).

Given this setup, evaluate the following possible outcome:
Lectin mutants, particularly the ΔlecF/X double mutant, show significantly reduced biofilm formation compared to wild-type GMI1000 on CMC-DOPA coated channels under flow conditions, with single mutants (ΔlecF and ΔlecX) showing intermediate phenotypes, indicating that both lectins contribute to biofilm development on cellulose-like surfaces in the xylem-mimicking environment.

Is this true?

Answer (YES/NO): YES